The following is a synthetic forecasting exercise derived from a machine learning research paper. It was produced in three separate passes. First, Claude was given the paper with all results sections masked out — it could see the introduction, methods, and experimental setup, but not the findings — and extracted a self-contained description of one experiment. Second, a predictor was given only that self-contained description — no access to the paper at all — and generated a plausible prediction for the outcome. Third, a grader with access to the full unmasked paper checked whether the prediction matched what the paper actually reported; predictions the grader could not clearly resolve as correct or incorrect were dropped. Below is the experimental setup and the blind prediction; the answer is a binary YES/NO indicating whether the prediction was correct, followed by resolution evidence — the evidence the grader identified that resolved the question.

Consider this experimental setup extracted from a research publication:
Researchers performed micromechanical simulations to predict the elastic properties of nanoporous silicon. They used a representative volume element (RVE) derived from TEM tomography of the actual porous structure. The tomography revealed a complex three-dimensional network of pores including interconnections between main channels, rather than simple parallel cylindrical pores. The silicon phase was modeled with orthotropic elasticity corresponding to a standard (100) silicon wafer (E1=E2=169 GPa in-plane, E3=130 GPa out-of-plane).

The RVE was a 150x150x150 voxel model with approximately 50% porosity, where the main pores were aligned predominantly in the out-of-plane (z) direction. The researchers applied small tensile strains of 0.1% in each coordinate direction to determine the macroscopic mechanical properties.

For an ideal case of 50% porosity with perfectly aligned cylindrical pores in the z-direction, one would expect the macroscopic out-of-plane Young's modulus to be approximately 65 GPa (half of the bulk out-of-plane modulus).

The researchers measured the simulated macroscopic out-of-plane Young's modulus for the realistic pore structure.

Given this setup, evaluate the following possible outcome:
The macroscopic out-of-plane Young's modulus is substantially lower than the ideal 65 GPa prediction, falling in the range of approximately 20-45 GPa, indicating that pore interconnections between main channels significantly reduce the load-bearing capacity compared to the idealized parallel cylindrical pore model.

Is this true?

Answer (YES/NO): YES